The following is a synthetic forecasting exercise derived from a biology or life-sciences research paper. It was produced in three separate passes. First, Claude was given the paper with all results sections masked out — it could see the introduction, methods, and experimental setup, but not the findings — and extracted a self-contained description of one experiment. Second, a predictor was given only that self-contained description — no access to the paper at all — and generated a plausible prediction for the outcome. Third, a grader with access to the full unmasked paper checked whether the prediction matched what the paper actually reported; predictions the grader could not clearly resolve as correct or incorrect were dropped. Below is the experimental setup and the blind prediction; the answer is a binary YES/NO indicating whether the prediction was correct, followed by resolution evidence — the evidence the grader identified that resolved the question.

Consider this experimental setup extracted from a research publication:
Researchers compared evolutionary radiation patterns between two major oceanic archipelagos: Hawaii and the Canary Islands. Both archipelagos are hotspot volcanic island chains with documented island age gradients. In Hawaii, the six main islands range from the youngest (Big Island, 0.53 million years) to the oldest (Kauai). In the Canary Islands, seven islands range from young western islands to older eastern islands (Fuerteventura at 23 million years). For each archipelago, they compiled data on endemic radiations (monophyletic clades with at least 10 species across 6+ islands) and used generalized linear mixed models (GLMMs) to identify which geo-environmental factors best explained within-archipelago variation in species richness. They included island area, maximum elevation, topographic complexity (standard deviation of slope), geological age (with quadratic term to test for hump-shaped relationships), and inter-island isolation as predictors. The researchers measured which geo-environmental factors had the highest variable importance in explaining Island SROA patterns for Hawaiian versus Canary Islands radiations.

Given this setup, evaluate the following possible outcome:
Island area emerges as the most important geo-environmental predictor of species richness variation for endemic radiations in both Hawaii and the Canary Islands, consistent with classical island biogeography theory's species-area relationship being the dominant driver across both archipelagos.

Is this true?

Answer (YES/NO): NO